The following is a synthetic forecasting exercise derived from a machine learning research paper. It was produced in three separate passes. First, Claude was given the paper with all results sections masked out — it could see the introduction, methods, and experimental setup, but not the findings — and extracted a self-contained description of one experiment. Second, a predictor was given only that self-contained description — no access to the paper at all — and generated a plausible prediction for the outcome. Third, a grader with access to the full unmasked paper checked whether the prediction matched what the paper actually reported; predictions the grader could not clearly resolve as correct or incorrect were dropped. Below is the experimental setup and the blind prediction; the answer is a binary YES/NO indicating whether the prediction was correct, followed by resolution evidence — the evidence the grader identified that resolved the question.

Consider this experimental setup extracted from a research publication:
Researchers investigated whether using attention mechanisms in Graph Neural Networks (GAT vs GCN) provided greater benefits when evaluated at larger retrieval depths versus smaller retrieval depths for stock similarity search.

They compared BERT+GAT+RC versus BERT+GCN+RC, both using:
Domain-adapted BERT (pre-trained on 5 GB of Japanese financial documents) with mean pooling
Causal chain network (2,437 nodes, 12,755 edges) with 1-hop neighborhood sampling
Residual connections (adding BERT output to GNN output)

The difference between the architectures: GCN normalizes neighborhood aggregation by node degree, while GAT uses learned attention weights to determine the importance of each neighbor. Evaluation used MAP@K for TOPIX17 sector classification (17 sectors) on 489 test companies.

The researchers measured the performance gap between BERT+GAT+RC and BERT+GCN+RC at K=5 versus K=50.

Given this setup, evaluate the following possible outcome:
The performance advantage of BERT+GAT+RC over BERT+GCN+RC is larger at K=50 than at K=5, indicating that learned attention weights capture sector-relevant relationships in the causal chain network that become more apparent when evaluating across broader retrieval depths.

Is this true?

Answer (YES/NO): YES